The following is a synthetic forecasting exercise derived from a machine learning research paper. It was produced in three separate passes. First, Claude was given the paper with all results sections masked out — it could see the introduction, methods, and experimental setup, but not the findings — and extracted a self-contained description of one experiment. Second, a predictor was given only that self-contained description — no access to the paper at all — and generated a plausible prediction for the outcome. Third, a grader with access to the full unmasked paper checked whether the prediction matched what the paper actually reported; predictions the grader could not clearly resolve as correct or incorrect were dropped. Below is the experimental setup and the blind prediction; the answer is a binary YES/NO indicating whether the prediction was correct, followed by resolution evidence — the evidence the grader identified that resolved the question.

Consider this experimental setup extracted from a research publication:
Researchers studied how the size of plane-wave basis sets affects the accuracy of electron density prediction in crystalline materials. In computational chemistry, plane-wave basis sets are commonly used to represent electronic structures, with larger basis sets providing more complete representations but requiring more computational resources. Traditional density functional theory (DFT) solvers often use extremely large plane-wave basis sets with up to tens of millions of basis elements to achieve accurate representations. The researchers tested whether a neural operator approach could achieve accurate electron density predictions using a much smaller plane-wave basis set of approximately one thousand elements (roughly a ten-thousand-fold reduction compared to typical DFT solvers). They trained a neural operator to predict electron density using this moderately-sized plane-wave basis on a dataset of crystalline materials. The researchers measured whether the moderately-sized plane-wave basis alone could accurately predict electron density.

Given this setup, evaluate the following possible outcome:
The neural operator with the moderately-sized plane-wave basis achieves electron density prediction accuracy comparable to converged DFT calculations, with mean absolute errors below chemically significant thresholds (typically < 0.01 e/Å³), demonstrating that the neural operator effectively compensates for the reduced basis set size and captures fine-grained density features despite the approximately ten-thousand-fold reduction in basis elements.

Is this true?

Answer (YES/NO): NO